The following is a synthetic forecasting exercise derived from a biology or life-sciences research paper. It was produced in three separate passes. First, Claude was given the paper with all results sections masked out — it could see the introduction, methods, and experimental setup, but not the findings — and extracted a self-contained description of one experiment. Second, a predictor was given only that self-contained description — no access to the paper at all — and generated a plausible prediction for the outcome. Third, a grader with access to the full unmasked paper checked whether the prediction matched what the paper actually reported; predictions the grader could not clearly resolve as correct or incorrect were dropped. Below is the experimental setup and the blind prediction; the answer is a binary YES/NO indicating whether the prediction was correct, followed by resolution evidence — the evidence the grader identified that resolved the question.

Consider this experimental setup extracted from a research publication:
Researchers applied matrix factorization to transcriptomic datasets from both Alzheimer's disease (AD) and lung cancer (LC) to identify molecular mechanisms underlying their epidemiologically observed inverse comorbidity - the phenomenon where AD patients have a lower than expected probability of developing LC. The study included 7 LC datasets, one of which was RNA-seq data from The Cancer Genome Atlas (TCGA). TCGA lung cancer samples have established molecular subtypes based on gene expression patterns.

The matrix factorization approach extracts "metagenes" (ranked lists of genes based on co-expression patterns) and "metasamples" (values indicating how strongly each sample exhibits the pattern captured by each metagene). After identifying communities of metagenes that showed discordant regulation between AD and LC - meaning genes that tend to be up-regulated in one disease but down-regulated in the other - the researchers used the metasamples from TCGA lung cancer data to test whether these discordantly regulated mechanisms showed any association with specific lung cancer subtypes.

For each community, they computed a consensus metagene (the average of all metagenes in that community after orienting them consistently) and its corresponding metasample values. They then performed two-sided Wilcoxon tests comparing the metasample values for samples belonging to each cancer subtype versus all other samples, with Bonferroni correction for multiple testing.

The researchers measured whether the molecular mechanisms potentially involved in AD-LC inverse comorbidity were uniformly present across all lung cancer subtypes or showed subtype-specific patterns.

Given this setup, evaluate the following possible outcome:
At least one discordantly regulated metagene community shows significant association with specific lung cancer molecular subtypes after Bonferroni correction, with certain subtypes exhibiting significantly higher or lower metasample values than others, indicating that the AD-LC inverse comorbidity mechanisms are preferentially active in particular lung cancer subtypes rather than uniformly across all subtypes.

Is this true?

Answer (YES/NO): YES